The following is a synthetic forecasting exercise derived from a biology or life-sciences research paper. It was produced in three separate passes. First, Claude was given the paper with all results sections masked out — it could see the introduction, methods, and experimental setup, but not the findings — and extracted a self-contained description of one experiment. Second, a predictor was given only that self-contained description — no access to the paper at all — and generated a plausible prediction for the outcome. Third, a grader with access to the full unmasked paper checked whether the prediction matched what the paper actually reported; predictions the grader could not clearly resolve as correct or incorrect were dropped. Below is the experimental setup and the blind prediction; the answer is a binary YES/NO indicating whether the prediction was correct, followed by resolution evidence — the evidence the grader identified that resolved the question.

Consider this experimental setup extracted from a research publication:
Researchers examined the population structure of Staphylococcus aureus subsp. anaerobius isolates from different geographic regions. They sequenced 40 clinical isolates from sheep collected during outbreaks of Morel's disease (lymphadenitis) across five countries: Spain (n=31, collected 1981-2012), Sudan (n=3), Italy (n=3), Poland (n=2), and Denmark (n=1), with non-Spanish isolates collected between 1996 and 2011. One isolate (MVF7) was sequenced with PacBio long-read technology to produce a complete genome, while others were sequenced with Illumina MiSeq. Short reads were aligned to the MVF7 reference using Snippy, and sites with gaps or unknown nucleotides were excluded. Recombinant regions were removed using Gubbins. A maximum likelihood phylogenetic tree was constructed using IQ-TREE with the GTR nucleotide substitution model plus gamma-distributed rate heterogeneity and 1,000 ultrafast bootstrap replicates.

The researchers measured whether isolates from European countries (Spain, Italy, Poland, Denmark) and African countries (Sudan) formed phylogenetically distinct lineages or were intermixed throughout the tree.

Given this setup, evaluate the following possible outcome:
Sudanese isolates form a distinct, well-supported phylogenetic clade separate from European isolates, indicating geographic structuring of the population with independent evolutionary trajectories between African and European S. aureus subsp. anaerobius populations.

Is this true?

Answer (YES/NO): YES